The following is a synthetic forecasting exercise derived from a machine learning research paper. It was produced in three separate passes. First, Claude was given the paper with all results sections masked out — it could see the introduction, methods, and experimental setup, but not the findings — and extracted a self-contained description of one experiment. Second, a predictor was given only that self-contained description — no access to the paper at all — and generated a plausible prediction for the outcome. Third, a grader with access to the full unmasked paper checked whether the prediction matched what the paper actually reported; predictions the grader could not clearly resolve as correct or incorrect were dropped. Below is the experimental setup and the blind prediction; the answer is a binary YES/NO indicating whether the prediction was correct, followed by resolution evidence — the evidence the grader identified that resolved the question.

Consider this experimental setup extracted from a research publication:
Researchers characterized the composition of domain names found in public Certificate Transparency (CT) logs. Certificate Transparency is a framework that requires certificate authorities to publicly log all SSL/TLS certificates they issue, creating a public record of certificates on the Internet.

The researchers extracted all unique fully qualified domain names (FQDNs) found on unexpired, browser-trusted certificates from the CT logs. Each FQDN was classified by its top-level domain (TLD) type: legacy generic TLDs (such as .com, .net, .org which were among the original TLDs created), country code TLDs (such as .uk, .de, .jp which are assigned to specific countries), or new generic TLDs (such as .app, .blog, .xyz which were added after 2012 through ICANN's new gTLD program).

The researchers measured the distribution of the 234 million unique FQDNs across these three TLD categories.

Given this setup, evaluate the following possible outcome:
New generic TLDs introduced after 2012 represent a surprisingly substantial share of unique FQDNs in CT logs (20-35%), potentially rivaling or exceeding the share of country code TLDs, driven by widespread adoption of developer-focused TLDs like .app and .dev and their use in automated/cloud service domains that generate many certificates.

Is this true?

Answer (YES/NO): NO